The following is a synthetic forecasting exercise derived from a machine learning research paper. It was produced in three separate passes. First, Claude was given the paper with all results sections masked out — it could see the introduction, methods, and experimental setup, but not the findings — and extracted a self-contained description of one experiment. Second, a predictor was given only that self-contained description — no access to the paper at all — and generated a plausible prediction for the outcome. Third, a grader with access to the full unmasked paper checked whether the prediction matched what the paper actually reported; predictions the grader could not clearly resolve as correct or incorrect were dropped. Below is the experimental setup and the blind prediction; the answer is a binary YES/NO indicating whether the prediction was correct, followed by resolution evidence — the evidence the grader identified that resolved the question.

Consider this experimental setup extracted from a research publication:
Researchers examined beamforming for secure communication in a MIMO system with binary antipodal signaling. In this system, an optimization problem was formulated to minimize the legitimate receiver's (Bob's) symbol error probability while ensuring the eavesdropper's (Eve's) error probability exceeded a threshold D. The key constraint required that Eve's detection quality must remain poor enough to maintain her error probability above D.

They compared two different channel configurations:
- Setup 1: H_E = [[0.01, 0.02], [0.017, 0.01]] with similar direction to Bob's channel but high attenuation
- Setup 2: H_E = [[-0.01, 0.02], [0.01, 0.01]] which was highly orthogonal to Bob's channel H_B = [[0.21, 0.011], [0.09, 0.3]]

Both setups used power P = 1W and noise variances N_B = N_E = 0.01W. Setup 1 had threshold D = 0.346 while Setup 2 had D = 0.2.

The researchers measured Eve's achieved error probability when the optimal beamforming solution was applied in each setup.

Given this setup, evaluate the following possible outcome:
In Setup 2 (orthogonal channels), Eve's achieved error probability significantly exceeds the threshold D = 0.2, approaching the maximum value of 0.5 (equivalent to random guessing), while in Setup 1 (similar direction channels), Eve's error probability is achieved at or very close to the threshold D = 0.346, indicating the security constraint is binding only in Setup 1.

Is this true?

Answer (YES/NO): NO